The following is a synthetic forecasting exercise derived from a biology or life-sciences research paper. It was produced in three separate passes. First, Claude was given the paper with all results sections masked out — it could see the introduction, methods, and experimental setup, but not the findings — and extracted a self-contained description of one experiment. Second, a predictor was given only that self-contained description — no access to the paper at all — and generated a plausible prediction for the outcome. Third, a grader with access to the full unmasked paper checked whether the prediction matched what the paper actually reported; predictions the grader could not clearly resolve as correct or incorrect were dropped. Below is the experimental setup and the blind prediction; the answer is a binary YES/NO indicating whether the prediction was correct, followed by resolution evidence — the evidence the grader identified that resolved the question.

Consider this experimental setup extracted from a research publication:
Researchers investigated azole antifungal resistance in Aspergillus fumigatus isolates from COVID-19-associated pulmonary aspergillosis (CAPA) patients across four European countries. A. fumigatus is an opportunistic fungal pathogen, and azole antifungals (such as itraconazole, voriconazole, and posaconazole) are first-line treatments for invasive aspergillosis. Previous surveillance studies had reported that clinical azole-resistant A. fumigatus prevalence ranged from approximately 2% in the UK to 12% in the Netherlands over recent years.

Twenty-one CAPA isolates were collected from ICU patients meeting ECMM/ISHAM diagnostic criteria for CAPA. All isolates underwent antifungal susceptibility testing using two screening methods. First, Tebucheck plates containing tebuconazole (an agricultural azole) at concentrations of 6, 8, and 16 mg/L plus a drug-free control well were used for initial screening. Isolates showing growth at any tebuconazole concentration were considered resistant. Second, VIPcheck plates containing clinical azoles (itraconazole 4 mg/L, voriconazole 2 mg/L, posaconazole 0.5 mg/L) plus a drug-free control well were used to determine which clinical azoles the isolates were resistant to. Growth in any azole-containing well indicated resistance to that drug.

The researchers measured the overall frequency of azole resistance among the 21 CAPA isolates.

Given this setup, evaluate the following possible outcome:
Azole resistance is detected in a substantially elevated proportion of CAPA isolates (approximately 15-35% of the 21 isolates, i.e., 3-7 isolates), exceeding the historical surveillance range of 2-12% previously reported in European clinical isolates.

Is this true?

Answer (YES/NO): NO